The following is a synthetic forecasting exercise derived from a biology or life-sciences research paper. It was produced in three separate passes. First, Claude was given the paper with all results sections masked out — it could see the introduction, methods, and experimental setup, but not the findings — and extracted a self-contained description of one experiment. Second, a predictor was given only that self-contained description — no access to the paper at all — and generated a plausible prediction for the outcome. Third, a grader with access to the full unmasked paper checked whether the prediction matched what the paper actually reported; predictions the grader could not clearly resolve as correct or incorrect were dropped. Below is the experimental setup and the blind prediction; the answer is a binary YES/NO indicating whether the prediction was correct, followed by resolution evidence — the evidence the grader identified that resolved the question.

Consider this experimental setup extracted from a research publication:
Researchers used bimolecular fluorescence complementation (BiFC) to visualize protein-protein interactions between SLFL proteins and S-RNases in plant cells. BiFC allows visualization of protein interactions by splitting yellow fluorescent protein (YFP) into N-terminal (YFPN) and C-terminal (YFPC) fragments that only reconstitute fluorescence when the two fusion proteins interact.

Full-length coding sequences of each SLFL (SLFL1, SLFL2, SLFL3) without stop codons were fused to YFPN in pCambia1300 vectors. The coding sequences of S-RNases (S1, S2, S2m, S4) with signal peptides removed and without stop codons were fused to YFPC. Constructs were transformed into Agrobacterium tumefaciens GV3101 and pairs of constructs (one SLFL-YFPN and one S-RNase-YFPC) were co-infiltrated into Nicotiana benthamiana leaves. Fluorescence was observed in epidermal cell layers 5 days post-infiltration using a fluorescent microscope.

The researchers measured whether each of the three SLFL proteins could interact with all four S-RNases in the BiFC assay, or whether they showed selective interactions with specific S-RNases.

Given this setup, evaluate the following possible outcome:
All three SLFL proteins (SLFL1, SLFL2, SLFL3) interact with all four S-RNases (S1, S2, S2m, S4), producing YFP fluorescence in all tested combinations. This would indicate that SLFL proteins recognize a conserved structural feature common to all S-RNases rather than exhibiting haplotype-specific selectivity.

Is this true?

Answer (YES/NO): YES